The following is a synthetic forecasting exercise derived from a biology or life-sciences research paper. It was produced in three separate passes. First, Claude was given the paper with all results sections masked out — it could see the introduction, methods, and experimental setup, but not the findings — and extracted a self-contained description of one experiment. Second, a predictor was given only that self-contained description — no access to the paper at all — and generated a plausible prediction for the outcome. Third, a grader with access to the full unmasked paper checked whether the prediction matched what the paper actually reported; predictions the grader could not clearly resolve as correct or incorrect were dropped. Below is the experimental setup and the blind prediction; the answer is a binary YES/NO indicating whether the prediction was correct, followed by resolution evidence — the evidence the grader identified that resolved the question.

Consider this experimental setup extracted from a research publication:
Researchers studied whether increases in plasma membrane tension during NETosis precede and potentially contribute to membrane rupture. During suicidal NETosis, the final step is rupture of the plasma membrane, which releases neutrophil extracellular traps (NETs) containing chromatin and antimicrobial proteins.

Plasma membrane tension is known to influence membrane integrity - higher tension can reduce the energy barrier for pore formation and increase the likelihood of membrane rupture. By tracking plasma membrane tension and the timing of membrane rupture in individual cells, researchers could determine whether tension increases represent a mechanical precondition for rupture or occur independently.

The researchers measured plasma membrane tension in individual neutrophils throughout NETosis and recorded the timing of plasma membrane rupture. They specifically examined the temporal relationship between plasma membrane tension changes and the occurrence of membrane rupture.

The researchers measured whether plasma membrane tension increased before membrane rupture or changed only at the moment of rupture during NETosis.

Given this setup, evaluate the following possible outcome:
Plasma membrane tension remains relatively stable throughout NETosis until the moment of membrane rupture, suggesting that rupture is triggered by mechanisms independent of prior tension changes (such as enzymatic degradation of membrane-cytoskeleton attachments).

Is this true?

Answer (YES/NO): NO